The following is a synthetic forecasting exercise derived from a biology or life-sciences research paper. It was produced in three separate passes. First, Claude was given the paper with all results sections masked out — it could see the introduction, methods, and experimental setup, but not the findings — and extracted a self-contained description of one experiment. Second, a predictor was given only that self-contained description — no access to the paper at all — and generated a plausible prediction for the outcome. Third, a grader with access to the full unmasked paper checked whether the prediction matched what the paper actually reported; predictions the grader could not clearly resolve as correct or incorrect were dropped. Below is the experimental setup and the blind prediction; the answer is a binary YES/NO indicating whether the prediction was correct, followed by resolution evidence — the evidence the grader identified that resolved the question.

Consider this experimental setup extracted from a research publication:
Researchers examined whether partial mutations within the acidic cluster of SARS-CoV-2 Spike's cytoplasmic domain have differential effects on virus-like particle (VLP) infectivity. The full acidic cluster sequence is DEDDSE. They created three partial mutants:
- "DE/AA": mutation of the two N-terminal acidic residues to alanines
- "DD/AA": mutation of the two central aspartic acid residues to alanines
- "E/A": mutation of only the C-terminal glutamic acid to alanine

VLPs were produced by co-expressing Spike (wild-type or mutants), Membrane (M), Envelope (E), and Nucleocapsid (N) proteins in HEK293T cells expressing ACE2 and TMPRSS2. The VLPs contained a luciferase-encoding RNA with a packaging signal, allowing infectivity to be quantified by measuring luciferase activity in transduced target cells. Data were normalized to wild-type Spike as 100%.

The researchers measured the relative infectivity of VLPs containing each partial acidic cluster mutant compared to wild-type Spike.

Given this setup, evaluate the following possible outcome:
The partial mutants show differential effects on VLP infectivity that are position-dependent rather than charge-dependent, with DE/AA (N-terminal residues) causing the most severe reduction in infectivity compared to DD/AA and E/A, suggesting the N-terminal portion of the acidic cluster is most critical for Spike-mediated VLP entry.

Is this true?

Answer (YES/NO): YES